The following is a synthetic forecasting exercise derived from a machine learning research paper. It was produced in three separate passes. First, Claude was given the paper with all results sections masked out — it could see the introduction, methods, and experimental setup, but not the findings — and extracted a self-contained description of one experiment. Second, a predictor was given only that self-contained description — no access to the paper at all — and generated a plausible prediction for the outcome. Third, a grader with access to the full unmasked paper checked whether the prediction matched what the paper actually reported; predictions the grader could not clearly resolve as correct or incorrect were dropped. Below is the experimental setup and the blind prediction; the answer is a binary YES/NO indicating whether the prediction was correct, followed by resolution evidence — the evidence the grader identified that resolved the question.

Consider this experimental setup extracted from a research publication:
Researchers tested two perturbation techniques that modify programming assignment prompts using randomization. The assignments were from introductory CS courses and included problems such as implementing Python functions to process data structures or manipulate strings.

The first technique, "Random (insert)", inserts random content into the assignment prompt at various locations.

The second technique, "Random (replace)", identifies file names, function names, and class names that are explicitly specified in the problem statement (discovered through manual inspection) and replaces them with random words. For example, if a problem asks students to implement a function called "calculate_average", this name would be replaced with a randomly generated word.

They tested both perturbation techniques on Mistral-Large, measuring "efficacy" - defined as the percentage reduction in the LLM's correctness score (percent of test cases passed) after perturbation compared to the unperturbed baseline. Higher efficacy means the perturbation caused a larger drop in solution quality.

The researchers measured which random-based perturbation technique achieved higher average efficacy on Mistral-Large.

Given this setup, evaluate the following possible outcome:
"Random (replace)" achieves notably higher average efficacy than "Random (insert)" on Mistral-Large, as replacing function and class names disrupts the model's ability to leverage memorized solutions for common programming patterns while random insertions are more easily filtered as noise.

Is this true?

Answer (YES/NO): YES